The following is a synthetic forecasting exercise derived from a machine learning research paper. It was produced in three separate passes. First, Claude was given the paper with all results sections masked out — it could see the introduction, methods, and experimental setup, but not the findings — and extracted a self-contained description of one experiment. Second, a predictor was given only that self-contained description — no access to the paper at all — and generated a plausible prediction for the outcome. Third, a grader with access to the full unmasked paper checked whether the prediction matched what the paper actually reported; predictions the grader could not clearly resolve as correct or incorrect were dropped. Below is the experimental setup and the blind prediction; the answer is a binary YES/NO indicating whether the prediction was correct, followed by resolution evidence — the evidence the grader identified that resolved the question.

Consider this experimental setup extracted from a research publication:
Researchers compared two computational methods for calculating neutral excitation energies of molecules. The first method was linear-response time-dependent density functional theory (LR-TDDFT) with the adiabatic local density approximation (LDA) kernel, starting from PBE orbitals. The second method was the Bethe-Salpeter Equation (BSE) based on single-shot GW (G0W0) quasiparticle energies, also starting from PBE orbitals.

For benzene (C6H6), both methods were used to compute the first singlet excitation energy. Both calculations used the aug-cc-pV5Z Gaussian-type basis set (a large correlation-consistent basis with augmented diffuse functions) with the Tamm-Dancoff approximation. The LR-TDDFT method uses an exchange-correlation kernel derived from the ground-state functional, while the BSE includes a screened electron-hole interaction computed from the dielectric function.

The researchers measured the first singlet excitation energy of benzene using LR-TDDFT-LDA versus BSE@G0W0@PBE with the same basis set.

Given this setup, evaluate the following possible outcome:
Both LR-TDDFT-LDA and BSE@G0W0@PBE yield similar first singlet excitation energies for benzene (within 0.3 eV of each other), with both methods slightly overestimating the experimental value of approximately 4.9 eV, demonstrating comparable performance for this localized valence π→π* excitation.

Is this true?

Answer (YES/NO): NO